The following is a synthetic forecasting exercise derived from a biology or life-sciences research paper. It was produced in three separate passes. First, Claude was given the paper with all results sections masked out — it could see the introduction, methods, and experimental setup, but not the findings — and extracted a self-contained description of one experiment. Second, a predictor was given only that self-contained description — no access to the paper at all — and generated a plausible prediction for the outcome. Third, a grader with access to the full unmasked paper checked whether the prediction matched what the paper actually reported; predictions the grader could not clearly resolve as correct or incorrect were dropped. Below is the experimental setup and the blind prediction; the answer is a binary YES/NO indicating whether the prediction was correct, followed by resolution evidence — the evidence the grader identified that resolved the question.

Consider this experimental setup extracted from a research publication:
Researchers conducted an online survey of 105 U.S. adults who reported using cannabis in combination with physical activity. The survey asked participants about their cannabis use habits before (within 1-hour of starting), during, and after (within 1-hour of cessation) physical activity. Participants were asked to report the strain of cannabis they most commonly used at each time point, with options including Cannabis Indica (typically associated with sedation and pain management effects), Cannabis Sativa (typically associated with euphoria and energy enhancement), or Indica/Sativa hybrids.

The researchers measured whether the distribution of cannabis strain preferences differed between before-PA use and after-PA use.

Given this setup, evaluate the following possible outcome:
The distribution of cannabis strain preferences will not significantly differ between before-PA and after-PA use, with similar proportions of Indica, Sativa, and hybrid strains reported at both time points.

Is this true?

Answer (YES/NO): NO